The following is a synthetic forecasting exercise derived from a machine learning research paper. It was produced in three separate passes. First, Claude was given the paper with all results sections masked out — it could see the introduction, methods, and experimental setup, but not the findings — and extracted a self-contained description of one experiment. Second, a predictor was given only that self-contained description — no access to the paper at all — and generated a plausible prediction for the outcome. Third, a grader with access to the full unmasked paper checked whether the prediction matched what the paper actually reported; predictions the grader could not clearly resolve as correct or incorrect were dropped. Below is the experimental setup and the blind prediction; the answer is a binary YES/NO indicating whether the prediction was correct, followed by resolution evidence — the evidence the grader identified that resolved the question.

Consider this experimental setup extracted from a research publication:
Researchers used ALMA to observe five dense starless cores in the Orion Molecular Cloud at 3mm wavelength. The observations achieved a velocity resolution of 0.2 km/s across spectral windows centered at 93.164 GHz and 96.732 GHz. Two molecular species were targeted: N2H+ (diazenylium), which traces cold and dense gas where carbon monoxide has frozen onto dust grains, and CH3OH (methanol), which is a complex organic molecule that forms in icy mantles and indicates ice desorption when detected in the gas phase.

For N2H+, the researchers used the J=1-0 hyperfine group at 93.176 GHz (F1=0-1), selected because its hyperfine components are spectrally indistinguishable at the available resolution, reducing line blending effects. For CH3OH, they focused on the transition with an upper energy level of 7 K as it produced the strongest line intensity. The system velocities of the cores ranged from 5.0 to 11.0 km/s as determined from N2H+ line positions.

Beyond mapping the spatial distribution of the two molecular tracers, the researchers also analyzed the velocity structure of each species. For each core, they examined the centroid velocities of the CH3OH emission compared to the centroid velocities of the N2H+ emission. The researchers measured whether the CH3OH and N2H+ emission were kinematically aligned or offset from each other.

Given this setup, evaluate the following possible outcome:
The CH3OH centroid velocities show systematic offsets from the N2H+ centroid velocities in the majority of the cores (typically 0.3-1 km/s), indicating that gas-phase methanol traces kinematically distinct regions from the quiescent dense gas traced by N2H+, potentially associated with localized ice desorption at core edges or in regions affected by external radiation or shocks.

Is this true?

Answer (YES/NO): YES